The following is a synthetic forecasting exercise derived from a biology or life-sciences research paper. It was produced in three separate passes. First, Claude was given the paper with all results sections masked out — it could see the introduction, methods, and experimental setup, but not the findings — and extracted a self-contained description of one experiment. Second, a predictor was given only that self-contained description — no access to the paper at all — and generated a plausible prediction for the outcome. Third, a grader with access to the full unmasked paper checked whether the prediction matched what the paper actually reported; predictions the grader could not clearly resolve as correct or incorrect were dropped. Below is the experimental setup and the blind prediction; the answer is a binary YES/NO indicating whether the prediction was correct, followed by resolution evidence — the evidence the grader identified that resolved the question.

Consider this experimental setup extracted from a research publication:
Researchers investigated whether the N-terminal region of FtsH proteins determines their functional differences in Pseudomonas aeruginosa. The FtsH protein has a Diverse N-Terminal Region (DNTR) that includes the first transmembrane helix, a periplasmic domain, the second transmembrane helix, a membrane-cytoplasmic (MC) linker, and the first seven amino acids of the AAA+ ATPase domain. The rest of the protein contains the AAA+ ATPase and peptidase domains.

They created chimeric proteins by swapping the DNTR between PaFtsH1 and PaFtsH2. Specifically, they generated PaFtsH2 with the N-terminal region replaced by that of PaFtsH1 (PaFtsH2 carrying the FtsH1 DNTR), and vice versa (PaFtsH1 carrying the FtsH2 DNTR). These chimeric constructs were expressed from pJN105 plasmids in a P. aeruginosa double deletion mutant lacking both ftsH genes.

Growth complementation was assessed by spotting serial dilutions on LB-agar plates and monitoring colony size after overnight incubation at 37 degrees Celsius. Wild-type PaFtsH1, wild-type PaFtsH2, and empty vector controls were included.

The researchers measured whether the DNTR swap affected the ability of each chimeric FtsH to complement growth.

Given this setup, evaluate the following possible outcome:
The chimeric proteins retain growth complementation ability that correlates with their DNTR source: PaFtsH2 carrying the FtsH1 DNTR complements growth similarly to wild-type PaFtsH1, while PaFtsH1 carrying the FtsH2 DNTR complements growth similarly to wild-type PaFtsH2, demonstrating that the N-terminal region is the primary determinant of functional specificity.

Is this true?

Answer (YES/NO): YES